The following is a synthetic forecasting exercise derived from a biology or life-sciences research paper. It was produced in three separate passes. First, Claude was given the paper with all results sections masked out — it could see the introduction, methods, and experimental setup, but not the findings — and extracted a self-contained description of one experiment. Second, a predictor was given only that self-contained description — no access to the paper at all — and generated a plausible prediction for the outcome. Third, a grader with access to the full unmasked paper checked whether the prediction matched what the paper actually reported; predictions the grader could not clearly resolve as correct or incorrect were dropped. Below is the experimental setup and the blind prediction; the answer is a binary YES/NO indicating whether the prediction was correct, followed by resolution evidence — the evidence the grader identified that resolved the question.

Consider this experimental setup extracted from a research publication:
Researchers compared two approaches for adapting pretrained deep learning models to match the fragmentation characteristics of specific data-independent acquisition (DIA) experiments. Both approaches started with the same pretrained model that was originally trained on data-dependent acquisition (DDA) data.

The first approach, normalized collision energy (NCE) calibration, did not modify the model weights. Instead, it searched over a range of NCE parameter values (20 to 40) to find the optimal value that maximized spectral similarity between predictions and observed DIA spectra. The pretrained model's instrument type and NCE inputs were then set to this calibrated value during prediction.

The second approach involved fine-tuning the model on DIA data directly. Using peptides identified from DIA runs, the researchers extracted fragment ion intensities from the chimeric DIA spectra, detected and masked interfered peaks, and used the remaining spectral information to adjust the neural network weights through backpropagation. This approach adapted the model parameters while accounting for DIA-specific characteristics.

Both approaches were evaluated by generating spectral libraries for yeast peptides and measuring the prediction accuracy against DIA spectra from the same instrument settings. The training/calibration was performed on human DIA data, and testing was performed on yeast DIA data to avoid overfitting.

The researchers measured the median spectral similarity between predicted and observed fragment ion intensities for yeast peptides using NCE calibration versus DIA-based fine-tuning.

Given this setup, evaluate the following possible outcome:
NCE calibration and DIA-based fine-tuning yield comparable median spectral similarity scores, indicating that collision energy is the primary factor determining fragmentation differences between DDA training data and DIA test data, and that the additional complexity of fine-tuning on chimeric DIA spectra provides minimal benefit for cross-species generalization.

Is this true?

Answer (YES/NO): NO